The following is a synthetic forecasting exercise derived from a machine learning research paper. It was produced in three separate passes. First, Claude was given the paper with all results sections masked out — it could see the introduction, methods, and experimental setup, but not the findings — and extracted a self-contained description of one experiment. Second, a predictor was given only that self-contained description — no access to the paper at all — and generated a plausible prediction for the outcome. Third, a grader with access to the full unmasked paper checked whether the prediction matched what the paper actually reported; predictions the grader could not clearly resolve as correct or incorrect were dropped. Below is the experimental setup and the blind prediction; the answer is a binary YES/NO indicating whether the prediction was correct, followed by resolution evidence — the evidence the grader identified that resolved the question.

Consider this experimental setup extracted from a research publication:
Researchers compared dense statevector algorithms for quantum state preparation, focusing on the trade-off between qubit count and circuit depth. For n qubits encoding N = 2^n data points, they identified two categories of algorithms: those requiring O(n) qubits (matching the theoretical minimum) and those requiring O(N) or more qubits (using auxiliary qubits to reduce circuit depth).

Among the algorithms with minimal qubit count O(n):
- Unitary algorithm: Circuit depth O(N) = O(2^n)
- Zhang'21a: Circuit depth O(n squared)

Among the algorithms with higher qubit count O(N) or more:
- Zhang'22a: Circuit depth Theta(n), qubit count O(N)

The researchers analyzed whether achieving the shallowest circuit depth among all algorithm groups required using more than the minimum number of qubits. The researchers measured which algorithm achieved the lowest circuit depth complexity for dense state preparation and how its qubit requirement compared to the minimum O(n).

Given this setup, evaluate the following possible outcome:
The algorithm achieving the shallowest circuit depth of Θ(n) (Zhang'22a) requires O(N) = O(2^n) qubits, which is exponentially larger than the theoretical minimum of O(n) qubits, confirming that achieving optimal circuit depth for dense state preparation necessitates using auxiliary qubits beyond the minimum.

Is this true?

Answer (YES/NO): YES